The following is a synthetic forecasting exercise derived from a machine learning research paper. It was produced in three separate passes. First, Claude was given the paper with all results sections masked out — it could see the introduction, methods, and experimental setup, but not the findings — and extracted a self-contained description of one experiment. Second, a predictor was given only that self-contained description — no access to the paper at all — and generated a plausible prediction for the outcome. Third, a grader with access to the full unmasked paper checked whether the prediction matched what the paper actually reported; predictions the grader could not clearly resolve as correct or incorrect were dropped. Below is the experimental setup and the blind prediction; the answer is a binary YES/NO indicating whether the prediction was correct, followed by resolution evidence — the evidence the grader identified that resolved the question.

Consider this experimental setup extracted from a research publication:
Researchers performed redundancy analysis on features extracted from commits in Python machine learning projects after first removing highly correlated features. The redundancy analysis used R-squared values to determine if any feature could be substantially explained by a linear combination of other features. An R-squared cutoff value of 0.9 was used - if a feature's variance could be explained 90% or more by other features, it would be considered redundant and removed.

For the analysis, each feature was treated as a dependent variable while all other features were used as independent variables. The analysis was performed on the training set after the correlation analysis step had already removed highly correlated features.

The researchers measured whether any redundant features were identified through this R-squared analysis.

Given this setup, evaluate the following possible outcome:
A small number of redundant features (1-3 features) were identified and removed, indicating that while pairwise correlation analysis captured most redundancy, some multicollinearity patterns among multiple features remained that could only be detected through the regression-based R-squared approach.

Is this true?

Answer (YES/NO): NO